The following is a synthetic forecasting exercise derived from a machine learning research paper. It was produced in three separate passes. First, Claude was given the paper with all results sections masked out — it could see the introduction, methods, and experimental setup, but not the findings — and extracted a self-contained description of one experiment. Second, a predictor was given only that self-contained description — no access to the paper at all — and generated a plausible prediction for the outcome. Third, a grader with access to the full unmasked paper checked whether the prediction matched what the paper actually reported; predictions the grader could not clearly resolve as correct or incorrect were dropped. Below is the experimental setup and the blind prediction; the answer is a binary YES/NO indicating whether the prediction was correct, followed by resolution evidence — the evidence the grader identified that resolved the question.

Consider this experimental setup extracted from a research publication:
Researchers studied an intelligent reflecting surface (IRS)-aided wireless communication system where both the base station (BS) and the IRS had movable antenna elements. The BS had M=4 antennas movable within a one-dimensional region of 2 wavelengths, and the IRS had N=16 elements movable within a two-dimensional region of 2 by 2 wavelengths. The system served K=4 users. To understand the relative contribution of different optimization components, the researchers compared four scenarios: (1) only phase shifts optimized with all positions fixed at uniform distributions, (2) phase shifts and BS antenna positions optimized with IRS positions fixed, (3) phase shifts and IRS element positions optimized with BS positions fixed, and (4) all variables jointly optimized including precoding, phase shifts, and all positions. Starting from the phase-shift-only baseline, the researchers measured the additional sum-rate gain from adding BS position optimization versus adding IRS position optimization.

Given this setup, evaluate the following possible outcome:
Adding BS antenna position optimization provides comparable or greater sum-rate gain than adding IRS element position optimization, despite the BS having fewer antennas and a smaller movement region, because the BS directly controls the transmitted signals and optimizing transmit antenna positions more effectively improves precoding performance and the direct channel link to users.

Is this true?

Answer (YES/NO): NO